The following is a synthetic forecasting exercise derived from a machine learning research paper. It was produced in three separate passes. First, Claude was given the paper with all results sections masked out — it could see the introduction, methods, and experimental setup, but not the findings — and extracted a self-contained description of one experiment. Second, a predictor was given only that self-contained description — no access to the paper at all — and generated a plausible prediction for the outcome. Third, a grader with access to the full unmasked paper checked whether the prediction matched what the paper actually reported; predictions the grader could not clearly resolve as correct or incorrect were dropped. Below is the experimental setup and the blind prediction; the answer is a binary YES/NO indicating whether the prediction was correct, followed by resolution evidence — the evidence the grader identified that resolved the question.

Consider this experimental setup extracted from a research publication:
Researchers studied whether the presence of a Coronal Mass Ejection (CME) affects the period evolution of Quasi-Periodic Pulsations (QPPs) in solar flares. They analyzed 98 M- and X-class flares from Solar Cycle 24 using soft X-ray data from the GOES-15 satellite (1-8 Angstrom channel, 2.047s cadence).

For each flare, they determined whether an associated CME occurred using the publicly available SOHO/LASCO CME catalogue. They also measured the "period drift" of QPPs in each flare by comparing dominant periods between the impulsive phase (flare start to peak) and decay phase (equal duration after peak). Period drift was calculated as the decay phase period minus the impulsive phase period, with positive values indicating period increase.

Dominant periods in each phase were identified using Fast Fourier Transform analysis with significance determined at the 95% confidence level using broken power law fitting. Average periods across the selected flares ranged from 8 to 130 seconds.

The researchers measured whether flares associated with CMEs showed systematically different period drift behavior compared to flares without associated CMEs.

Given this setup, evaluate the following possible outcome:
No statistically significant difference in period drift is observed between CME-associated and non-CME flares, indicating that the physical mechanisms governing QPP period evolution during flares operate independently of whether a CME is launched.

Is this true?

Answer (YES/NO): YES